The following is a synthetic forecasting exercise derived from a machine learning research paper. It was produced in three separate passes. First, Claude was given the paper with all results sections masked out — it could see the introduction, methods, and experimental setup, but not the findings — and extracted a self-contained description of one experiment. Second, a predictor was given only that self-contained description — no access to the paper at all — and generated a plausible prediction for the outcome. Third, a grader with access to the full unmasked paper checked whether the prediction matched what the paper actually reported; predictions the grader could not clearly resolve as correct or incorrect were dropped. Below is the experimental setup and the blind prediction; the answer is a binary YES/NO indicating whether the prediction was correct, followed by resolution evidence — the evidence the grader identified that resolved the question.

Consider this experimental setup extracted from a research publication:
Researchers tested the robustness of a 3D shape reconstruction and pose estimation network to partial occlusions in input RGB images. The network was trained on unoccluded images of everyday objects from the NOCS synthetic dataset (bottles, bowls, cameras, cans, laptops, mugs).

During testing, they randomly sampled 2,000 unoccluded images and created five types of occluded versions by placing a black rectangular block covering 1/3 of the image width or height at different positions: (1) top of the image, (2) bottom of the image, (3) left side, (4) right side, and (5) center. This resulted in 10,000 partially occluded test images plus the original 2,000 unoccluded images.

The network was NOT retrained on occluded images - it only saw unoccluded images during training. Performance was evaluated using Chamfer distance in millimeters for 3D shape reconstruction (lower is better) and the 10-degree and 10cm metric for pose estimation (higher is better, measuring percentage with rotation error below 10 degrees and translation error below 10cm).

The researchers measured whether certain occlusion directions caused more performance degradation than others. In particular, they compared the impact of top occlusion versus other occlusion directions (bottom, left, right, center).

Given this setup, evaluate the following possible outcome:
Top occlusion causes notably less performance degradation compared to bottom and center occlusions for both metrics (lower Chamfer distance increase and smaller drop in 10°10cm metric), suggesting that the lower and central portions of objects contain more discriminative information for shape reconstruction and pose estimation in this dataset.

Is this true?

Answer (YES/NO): NO